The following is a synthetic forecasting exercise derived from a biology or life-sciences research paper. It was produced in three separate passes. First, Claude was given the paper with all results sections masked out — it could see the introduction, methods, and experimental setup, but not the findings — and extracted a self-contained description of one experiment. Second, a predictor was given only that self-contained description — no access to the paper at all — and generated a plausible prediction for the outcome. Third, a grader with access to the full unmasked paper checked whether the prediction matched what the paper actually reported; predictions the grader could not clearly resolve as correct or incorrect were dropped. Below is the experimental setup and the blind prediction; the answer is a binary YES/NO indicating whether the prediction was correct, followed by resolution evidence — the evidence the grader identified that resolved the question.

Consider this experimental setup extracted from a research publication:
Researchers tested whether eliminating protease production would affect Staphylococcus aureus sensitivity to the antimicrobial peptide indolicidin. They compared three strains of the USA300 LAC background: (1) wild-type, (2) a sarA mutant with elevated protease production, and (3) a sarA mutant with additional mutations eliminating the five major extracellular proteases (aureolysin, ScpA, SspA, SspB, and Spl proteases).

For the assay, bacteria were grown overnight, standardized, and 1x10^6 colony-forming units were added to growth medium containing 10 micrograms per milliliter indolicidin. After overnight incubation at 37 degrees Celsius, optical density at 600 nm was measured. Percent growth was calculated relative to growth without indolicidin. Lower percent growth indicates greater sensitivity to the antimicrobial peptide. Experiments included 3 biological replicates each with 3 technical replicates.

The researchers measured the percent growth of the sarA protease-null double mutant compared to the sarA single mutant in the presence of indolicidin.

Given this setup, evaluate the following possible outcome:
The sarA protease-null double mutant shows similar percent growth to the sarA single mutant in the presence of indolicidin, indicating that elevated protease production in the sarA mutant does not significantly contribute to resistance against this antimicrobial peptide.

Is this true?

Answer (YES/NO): NO